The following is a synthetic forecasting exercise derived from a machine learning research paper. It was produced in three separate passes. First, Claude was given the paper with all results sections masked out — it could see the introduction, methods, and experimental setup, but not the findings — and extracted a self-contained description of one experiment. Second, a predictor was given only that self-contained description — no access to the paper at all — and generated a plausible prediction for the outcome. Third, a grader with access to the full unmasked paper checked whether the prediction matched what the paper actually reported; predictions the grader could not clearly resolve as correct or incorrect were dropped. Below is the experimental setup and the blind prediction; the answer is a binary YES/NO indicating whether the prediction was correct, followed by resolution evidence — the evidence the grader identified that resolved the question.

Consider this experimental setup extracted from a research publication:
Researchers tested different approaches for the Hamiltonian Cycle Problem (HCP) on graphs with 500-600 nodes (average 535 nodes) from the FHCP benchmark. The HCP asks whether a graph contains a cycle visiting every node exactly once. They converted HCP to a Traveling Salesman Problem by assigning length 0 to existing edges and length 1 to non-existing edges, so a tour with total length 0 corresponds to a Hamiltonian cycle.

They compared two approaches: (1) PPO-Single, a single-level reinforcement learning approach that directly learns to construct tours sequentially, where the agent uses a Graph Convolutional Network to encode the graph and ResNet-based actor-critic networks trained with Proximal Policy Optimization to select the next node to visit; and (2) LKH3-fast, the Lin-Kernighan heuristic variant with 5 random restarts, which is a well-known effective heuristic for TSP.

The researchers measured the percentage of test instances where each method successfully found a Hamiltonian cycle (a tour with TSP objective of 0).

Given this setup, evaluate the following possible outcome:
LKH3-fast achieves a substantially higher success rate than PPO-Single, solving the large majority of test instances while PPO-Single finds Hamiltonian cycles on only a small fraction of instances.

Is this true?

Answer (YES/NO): NO